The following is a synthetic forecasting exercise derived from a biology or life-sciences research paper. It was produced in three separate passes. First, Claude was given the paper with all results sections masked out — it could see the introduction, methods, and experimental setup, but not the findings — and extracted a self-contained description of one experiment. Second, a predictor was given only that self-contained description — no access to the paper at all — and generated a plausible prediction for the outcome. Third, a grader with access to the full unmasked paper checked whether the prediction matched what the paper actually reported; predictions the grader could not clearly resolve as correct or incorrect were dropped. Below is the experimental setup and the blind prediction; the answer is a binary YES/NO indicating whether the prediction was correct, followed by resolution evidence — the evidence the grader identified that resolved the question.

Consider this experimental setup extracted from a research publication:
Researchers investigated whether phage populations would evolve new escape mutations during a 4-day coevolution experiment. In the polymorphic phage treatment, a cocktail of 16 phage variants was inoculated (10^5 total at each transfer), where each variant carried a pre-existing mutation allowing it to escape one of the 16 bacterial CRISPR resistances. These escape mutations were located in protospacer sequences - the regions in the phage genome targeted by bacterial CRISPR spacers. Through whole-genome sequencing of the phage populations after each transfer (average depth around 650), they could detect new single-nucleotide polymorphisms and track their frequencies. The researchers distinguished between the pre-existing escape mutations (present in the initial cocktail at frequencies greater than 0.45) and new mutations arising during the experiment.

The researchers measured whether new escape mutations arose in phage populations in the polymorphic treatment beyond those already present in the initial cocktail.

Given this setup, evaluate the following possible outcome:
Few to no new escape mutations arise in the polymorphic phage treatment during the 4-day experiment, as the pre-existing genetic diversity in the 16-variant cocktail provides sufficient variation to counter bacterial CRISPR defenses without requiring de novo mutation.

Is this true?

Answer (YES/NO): YES